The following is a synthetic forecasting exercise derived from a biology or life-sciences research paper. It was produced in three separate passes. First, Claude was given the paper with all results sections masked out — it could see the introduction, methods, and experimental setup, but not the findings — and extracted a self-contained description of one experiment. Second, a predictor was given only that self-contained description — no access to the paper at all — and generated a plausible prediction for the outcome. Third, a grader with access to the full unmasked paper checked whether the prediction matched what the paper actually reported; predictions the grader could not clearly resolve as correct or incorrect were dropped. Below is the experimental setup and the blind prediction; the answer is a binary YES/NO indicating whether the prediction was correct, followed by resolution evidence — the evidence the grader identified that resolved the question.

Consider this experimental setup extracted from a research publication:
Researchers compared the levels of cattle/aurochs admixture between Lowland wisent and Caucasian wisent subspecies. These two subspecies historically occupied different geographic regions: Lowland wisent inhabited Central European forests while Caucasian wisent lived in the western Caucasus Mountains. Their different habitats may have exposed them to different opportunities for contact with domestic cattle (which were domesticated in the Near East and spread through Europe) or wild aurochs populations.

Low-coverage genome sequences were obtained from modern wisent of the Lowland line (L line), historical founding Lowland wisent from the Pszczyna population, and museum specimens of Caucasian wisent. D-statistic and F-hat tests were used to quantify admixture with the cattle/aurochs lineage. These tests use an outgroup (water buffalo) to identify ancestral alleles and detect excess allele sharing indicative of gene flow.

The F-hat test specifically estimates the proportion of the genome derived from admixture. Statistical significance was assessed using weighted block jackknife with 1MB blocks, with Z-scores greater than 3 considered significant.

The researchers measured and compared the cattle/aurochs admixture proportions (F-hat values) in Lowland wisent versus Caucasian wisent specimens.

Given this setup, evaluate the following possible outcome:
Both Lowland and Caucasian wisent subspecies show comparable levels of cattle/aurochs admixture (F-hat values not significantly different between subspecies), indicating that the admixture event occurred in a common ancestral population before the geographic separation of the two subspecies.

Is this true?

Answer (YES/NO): NO